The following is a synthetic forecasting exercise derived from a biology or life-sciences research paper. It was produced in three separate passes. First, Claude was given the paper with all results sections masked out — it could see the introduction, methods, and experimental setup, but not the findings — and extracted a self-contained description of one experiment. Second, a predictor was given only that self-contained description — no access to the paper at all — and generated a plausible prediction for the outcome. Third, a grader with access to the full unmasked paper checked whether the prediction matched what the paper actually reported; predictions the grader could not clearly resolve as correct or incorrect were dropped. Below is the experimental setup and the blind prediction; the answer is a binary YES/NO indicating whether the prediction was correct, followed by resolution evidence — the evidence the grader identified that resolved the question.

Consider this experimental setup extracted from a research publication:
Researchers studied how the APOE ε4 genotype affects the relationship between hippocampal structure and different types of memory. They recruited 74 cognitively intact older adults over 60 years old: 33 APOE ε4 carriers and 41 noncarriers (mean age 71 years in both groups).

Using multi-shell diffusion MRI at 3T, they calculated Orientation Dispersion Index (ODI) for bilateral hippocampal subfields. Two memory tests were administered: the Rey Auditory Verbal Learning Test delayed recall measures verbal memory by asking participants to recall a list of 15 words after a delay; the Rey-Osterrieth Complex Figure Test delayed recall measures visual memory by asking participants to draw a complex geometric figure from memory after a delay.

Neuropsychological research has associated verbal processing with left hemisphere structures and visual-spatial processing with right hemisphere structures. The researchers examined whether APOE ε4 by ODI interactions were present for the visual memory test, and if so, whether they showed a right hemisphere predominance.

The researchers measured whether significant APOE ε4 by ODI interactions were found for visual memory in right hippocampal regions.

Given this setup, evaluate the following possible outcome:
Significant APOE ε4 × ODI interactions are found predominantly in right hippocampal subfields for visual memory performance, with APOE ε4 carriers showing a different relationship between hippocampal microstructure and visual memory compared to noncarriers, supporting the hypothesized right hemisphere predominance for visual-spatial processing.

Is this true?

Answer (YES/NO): NO